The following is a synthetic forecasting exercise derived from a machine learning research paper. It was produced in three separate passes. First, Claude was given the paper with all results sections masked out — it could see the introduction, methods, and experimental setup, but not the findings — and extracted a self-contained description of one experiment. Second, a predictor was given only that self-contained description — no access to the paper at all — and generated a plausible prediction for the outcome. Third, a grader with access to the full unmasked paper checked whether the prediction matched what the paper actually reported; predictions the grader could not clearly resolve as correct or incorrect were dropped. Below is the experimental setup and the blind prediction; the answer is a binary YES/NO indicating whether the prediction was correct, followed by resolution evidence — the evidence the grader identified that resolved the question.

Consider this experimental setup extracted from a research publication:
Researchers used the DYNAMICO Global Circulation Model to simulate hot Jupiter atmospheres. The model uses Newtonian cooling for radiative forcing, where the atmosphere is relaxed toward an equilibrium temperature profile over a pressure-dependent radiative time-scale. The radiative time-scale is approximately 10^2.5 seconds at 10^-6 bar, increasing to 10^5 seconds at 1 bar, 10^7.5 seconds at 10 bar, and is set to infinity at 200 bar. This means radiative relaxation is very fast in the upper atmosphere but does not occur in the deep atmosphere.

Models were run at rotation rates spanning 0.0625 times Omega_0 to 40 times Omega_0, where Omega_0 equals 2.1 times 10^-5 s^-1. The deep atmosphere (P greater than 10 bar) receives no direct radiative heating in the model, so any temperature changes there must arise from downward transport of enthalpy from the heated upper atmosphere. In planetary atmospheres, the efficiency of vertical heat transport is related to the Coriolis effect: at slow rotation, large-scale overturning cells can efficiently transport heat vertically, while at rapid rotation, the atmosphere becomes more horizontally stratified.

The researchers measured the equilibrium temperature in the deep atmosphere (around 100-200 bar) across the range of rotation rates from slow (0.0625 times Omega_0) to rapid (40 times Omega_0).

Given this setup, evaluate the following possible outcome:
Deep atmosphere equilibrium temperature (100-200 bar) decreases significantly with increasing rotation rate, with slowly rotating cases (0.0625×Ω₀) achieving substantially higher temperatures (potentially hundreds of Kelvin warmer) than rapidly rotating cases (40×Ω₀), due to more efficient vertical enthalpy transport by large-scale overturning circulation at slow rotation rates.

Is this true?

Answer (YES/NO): NO